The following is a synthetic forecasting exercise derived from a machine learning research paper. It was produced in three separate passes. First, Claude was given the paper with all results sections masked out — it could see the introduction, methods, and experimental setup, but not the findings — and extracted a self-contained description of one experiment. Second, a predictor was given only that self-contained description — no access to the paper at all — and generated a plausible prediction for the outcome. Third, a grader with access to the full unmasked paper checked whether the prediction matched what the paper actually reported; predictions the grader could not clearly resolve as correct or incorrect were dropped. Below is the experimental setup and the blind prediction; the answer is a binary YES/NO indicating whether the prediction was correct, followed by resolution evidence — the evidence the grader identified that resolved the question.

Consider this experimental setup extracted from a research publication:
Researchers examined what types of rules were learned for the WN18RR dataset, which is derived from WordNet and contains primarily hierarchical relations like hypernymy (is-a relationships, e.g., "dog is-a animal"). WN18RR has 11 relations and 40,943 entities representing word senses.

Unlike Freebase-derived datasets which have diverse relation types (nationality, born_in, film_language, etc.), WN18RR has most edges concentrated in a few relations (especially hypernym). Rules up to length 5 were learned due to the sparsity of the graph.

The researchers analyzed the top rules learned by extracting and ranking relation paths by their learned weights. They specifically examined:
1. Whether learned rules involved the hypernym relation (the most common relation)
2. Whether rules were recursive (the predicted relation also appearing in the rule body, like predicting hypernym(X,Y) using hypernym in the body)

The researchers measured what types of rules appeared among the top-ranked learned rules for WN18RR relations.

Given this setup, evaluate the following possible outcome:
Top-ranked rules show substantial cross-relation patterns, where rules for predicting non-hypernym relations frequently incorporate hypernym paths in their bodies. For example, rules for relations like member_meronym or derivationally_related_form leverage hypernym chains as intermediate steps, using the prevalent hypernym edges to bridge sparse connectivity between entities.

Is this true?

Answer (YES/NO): NO